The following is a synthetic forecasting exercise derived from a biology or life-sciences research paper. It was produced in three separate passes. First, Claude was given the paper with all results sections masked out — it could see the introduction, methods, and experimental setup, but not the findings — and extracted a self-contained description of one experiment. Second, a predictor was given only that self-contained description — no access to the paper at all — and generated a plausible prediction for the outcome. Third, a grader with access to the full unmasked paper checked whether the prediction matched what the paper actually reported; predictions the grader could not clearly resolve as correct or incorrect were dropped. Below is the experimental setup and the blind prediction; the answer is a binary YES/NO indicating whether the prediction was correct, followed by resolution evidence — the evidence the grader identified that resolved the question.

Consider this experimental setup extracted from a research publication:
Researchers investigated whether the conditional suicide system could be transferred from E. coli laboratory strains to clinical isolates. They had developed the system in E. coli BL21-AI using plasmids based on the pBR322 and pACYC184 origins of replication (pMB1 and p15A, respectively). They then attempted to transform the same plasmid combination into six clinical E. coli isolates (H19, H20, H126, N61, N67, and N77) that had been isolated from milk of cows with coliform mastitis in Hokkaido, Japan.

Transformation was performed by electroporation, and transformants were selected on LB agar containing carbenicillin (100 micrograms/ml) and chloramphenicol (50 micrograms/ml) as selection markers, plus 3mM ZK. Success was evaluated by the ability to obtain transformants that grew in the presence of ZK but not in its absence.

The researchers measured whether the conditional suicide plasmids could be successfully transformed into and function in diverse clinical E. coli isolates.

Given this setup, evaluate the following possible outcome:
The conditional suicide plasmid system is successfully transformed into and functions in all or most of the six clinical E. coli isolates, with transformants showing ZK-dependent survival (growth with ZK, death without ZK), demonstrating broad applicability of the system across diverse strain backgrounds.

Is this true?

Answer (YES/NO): NO